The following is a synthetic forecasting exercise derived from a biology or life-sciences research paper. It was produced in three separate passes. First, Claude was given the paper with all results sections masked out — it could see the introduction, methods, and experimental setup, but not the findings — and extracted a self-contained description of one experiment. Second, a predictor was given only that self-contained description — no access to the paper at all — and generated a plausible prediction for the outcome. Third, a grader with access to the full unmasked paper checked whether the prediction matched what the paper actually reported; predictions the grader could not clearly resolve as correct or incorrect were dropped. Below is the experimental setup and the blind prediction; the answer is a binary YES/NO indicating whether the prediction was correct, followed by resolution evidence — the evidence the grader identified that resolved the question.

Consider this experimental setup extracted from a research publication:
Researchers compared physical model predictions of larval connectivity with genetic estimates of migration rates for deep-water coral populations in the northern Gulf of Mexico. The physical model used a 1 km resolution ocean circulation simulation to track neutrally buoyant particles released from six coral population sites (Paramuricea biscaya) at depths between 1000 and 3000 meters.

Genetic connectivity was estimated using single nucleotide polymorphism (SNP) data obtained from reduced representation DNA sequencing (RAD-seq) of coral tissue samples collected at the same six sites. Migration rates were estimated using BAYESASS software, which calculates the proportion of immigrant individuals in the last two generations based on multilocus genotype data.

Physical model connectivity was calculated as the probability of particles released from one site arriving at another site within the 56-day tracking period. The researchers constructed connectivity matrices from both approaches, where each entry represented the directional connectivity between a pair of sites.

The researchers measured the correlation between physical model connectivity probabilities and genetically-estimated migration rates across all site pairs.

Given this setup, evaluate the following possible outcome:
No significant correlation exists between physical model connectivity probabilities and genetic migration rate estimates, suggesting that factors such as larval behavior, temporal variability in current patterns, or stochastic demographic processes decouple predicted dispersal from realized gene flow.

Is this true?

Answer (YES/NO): NO